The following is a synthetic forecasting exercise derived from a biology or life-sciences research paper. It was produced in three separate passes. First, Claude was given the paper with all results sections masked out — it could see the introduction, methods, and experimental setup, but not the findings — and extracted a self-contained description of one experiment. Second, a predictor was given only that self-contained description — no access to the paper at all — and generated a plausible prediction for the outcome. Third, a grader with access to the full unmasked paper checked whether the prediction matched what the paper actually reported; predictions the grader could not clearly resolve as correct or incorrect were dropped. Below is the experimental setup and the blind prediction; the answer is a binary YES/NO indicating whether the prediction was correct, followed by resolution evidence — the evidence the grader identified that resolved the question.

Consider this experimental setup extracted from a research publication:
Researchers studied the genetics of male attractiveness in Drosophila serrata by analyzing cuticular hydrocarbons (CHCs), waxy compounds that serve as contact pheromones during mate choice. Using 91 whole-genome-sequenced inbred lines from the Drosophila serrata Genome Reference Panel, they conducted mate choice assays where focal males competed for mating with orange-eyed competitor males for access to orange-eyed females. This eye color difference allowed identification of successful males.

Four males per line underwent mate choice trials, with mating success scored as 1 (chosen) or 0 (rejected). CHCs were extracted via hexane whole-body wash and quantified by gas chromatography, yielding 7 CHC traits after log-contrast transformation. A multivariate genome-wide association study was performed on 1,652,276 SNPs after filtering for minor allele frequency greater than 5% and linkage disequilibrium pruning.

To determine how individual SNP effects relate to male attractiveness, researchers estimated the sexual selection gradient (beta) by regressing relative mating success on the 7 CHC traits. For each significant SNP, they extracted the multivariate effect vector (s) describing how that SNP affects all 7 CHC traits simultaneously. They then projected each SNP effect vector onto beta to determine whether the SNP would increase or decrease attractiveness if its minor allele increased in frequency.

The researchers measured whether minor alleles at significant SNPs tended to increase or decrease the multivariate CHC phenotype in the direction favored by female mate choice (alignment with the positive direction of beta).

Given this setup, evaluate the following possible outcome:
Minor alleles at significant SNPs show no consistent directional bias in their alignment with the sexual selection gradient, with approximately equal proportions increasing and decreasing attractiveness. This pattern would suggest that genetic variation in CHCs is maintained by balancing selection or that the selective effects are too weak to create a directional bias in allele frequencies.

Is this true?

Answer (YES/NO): NO